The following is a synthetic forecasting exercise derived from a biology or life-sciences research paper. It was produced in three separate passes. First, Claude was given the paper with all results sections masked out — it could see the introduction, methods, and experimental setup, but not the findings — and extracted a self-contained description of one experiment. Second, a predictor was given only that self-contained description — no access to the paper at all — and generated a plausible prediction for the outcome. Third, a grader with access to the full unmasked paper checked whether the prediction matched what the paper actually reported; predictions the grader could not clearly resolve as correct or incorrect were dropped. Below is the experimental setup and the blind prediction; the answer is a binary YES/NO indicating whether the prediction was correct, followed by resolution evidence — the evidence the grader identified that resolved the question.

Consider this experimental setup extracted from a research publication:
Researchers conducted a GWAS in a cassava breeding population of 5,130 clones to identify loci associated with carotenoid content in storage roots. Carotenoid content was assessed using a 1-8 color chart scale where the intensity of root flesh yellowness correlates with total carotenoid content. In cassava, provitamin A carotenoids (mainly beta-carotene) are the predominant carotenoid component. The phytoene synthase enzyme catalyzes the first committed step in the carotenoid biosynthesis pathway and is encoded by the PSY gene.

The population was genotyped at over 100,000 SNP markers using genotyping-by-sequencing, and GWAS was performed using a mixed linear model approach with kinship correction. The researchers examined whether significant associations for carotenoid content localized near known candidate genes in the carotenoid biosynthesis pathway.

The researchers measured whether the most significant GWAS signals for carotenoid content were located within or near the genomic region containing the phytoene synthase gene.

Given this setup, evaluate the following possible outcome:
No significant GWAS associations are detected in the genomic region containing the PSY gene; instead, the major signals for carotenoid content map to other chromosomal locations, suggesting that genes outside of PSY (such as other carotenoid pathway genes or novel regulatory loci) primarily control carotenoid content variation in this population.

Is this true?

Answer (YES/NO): NO